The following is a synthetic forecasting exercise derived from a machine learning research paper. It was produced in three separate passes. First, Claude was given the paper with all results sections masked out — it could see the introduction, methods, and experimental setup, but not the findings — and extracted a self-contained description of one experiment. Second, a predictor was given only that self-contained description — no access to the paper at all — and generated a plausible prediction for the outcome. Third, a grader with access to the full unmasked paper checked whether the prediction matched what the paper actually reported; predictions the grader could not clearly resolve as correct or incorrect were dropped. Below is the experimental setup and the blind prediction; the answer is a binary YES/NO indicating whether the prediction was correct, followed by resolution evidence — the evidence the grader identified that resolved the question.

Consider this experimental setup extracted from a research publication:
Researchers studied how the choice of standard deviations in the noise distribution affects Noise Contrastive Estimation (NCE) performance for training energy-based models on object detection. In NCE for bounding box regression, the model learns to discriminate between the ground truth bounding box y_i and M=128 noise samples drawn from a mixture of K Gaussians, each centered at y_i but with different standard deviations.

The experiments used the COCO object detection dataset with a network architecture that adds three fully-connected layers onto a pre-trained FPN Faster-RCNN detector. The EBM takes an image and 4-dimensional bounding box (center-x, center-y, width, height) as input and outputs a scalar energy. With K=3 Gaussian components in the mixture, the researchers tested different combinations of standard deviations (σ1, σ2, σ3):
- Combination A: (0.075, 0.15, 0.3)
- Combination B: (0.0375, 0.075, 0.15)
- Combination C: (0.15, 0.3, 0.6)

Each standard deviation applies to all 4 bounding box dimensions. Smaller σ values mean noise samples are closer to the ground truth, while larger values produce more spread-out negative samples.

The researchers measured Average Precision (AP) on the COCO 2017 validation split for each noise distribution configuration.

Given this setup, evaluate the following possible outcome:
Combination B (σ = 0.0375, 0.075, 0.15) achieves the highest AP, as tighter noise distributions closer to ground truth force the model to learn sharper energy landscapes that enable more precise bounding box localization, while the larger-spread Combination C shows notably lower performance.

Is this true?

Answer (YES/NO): NO